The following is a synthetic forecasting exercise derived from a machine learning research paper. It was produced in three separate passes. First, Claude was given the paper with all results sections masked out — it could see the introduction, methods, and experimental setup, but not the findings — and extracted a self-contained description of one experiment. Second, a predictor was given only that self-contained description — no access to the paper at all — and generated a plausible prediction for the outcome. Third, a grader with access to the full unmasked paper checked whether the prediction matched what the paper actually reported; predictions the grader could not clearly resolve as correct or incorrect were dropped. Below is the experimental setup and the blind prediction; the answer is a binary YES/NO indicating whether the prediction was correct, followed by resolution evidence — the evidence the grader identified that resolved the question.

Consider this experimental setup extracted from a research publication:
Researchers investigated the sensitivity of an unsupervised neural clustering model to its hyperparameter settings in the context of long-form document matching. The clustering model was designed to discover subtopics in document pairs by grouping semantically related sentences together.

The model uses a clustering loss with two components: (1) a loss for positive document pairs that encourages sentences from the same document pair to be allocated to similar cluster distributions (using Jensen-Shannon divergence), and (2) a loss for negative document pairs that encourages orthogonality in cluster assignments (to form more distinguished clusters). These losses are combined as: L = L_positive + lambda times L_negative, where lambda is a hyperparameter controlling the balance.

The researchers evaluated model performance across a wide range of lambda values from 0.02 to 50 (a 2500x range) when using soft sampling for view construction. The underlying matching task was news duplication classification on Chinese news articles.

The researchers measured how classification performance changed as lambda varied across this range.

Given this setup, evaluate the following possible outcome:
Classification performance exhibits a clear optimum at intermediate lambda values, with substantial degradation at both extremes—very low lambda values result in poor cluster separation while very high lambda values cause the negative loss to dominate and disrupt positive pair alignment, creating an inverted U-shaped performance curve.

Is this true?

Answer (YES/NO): NO